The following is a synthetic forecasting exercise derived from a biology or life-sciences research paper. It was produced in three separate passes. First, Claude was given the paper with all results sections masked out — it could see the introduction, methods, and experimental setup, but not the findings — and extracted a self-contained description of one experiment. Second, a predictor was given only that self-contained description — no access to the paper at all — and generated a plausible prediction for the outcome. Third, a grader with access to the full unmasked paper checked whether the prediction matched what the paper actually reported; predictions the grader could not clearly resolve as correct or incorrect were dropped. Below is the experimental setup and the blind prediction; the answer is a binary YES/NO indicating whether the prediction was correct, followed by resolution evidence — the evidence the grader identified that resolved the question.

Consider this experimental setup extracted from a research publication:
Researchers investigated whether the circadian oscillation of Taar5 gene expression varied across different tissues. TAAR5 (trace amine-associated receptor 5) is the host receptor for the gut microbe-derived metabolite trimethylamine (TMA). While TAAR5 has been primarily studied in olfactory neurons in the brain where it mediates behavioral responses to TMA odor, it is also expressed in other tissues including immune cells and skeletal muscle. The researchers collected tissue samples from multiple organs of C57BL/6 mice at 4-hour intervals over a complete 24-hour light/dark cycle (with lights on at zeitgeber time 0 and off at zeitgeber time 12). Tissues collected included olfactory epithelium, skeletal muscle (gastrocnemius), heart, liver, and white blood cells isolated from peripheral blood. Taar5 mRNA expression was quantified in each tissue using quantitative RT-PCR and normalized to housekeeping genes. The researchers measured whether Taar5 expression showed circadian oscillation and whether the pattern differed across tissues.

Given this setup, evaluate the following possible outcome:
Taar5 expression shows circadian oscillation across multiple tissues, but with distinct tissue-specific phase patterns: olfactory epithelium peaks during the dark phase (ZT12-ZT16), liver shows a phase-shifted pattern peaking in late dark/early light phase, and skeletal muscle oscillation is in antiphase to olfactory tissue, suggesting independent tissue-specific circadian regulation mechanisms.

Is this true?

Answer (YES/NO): NO